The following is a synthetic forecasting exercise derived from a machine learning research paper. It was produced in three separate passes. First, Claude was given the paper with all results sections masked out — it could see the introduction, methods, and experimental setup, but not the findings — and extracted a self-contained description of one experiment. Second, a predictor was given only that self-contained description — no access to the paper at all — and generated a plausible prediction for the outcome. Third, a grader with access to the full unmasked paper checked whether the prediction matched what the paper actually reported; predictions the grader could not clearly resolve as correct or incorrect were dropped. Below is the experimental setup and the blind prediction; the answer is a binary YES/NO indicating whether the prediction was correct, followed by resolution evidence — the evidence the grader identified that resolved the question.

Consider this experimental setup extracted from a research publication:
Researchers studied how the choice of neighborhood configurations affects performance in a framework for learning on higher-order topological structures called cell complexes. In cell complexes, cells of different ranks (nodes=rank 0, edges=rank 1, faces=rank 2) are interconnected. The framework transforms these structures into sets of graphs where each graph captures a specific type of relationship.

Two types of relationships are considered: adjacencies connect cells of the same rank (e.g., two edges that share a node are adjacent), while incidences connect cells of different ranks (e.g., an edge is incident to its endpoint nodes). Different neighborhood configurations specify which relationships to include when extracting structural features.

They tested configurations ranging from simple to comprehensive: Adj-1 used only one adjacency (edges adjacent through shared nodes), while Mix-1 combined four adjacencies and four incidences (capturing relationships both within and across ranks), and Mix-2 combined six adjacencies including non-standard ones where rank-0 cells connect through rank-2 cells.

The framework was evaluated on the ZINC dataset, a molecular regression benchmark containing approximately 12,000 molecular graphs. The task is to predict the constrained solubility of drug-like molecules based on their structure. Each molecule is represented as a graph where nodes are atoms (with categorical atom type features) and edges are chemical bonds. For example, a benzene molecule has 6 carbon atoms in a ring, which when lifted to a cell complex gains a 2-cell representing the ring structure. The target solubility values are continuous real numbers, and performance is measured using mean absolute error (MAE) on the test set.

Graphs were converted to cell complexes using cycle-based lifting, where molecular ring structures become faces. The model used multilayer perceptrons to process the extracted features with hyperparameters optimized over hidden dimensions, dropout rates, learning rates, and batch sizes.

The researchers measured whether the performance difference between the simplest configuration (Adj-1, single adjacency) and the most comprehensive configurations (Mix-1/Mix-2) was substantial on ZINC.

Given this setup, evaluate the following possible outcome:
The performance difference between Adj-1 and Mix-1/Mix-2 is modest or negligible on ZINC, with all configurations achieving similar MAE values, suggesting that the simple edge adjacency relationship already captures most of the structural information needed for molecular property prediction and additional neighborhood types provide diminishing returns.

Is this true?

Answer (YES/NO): NO